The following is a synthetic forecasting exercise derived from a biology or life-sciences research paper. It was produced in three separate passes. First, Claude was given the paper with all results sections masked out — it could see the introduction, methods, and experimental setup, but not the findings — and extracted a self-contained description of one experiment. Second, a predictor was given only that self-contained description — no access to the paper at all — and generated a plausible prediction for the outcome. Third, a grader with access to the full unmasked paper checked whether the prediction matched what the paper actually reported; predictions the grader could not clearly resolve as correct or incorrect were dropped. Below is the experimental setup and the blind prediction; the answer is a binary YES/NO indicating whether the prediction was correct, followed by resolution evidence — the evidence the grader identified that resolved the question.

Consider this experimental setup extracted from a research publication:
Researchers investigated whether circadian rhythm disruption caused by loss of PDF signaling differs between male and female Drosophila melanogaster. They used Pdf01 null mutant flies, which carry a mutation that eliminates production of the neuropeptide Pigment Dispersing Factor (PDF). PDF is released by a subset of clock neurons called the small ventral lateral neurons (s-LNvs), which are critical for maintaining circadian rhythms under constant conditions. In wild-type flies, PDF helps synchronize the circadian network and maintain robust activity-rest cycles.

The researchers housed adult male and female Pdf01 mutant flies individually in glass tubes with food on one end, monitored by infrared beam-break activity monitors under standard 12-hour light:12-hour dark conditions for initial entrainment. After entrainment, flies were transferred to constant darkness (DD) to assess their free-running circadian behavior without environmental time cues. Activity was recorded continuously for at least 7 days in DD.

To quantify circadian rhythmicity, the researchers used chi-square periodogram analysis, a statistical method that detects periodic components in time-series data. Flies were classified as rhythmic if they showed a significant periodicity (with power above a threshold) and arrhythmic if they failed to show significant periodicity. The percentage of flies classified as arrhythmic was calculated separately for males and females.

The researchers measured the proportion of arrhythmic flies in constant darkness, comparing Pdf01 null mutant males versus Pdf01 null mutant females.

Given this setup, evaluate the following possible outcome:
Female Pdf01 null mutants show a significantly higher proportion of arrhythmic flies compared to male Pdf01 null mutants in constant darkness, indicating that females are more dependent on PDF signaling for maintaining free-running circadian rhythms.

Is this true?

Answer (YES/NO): NO